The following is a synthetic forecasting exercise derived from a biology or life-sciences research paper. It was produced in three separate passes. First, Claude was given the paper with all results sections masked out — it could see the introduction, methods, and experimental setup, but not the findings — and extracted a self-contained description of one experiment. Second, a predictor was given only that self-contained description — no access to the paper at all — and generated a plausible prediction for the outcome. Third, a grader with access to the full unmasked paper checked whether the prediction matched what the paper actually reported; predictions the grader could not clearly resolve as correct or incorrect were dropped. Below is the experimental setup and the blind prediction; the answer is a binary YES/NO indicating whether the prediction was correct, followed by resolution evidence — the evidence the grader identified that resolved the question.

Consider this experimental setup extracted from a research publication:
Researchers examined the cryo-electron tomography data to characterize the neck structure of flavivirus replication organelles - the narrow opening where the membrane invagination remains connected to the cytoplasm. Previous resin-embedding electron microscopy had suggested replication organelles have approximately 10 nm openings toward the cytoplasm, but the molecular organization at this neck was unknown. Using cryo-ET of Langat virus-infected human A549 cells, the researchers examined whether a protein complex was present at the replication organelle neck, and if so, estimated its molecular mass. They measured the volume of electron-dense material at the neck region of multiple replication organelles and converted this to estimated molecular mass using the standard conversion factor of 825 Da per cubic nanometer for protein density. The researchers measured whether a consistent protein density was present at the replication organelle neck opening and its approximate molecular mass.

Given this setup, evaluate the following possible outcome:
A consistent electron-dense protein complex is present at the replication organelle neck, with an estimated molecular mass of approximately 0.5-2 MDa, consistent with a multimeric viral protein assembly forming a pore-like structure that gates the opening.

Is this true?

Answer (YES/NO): NO